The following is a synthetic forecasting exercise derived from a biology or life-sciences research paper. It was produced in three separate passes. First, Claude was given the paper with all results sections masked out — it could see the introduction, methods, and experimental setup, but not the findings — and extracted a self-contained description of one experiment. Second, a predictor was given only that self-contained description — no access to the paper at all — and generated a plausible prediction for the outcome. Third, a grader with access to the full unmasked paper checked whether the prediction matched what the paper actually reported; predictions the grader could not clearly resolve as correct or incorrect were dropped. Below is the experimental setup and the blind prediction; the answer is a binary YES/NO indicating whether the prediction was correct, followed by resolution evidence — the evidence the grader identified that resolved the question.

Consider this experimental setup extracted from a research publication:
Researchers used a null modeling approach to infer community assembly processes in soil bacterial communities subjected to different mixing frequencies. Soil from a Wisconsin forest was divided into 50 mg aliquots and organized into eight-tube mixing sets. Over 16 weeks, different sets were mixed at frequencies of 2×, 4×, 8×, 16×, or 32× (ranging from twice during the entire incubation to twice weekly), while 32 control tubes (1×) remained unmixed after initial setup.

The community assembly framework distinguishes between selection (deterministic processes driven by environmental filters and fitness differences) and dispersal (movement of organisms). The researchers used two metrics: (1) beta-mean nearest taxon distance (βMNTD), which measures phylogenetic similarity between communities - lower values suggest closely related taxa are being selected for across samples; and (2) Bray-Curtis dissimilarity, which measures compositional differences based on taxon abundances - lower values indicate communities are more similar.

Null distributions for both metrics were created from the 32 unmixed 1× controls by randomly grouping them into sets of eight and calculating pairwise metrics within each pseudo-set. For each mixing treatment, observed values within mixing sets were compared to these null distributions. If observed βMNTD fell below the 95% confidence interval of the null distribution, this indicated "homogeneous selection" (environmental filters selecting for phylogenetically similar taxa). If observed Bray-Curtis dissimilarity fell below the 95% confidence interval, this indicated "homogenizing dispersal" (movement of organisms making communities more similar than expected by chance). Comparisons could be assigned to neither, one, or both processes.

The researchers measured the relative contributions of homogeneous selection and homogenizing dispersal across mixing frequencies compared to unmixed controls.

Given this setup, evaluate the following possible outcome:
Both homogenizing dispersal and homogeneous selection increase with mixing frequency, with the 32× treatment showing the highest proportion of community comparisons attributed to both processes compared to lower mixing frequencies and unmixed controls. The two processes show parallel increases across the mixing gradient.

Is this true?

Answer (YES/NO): YES